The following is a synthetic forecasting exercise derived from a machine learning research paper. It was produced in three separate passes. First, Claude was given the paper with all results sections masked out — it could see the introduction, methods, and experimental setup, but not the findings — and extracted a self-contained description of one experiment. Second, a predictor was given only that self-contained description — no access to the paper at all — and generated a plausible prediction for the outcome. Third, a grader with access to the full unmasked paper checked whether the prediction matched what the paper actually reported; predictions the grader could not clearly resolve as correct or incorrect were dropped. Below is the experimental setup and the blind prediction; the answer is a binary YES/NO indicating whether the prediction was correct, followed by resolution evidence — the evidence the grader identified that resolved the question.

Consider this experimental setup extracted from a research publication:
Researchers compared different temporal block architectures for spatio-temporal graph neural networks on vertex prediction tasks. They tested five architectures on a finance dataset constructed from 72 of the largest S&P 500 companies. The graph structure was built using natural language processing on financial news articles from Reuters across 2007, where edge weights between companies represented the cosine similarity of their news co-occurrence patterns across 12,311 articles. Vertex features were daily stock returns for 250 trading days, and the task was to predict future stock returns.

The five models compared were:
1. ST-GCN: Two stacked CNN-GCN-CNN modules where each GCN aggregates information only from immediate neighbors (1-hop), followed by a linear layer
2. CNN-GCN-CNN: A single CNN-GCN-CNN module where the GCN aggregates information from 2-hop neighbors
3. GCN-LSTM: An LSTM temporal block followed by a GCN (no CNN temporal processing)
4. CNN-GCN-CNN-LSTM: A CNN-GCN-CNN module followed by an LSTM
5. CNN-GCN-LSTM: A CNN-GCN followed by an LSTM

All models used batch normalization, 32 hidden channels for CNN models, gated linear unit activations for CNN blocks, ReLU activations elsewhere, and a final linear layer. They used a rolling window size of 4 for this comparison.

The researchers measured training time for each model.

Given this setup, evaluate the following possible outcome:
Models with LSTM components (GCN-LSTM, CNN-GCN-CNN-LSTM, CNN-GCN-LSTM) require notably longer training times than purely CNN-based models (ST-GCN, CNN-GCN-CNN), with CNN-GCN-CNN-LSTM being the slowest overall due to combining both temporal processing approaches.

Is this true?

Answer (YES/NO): NO